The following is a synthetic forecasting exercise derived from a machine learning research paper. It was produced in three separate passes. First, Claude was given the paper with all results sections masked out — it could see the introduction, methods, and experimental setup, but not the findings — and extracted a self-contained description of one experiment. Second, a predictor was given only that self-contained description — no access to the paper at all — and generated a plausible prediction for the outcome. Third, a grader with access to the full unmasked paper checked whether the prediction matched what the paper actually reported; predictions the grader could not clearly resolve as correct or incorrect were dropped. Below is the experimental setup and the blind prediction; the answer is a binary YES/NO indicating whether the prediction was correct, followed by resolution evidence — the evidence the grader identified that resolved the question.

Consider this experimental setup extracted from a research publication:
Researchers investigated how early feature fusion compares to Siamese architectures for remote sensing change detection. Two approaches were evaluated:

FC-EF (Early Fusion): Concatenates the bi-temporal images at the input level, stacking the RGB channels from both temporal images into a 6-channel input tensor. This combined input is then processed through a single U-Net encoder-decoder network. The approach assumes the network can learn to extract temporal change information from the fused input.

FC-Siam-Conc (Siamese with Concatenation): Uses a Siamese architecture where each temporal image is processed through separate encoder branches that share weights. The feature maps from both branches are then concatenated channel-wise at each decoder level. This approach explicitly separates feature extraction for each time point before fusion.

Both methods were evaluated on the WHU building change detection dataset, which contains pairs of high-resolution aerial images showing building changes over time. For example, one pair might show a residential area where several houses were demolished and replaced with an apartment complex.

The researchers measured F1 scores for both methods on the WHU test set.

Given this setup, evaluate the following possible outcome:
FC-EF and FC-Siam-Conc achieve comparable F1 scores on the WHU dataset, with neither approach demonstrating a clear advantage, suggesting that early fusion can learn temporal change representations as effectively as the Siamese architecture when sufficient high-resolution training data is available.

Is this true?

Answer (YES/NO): NO